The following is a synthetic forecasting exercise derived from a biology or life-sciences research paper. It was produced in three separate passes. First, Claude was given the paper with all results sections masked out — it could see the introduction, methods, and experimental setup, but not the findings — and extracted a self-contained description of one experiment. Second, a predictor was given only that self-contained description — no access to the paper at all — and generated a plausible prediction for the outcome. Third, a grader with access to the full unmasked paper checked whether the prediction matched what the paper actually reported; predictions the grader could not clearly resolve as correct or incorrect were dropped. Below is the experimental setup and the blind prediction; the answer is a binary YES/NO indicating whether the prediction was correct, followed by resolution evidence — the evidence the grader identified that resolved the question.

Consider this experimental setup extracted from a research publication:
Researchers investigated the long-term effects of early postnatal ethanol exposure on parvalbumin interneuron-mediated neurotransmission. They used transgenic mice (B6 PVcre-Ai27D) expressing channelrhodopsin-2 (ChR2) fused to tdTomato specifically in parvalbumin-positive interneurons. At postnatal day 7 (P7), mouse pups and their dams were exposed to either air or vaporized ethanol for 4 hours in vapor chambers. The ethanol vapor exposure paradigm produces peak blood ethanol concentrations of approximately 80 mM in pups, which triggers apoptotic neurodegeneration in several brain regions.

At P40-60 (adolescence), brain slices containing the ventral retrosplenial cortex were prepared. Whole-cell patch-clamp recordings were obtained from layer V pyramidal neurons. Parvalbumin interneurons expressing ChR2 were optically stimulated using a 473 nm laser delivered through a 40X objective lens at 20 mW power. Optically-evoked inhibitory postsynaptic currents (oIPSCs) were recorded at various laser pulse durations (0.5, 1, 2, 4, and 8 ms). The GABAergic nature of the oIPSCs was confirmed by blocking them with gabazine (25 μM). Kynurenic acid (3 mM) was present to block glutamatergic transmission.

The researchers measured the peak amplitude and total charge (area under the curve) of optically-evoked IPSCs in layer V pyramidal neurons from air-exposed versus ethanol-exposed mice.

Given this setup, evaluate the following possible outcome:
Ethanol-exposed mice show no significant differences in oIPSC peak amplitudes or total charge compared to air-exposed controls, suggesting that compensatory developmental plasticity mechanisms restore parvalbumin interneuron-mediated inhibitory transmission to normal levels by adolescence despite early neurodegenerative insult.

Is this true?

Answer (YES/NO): NO